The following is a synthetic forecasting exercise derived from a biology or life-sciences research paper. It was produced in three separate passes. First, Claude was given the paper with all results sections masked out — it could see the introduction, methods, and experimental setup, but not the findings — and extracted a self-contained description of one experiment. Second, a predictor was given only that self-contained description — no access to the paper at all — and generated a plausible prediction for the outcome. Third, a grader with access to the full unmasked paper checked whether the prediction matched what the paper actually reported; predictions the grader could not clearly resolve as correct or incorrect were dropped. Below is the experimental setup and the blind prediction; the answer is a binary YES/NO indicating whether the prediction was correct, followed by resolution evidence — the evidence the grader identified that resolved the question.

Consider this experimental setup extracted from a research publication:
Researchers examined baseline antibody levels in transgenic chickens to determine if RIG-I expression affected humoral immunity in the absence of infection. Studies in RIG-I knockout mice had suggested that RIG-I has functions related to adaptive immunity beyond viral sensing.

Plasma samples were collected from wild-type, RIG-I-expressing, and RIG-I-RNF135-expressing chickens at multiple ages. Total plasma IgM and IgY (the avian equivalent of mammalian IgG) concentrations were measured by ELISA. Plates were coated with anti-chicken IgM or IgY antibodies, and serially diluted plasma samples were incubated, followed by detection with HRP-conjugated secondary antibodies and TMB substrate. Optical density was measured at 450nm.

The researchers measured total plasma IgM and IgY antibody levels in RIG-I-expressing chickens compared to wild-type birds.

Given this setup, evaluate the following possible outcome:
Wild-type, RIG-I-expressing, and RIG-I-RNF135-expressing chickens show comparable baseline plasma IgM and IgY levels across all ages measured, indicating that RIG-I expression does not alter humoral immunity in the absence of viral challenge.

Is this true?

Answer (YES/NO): YES